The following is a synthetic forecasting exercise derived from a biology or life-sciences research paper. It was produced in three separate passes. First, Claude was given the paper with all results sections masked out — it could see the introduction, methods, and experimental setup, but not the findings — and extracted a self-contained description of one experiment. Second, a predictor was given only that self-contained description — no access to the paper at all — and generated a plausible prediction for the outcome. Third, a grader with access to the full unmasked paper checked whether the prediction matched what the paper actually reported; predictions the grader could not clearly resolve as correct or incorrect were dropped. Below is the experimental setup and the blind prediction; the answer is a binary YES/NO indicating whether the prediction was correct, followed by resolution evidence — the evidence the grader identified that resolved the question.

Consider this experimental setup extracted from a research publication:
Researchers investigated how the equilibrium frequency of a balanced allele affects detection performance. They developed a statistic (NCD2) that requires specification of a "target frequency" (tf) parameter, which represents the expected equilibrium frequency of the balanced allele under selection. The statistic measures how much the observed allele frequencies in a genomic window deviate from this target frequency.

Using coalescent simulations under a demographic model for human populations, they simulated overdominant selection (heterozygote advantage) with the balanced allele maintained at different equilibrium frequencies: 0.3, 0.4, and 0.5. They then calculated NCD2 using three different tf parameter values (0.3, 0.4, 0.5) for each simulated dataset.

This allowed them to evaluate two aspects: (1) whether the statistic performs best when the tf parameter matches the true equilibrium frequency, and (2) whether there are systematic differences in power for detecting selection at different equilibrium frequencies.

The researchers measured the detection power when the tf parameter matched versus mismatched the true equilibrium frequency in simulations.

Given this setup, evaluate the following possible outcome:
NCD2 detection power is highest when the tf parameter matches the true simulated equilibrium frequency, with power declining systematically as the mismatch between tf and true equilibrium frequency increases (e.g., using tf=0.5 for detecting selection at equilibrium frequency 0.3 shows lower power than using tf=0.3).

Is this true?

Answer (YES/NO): YES